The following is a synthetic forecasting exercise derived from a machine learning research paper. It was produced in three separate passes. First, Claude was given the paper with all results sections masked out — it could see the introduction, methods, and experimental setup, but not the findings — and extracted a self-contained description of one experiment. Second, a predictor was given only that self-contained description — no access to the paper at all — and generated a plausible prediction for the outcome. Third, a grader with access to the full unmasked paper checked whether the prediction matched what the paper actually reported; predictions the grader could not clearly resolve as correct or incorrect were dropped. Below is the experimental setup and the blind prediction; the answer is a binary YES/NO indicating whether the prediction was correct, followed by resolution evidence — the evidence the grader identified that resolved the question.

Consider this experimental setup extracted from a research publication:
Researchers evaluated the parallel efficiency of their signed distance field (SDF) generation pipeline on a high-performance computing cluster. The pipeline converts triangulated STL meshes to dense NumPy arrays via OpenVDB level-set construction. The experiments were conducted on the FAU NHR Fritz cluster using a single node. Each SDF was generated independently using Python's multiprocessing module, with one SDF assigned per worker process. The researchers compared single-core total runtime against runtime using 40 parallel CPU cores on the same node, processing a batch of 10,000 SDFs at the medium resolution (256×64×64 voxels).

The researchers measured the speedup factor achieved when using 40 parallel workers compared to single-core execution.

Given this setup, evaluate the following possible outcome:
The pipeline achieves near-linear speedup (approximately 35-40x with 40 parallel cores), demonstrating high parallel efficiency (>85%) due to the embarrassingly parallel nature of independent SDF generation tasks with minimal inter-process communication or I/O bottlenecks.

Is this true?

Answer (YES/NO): YES